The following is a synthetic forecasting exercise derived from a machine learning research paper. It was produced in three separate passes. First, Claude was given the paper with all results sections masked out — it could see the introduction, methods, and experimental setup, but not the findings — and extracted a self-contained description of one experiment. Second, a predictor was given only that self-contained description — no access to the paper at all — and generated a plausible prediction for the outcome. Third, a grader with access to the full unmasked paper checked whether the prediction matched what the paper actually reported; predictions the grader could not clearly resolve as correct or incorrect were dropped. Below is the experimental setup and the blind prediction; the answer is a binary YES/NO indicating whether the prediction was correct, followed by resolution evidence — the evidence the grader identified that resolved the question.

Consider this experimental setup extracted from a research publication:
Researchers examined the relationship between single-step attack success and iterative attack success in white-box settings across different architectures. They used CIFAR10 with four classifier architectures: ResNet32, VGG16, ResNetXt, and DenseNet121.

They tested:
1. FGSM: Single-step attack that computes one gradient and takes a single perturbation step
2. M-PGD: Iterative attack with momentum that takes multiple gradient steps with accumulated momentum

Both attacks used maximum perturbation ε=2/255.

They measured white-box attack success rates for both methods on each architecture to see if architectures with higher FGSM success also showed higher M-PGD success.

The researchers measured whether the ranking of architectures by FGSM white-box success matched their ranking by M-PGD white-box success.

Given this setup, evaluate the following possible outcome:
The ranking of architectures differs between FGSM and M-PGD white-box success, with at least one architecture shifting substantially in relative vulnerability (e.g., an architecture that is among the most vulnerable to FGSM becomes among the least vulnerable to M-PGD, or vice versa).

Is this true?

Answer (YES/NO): YES